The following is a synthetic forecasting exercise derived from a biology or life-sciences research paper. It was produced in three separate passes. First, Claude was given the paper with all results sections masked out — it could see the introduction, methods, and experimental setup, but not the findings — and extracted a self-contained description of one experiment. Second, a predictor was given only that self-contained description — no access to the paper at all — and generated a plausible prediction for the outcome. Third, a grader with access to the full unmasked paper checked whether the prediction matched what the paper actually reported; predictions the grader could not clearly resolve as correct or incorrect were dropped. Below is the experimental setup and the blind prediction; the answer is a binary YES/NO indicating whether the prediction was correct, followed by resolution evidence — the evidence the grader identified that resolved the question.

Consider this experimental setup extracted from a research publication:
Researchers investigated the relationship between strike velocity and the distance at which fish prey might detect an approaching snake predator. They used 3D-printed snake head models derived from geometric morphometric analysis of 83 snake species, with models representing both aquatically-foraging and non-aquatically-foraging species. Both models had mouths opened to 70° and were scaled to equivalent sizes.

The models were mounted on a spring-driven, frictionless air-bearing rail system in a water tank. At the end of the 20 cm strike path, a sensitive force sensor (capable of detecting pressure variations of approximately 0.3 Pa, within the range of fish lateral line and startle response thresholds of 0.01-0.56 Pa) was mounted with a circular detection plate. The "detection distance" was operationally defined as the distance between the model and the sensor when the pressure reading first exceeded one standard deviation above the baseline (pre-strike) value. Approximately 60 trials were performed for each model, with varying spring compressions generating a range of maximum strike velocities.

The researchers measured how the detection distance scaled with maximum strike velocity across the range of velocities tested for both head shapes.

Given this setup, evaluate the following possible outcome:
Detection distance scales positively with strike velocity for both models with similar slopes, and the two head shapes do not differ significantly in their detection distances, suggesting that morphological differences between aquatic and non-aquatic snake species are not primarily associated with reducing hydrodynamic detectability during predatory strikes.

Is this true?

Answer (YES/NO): YES